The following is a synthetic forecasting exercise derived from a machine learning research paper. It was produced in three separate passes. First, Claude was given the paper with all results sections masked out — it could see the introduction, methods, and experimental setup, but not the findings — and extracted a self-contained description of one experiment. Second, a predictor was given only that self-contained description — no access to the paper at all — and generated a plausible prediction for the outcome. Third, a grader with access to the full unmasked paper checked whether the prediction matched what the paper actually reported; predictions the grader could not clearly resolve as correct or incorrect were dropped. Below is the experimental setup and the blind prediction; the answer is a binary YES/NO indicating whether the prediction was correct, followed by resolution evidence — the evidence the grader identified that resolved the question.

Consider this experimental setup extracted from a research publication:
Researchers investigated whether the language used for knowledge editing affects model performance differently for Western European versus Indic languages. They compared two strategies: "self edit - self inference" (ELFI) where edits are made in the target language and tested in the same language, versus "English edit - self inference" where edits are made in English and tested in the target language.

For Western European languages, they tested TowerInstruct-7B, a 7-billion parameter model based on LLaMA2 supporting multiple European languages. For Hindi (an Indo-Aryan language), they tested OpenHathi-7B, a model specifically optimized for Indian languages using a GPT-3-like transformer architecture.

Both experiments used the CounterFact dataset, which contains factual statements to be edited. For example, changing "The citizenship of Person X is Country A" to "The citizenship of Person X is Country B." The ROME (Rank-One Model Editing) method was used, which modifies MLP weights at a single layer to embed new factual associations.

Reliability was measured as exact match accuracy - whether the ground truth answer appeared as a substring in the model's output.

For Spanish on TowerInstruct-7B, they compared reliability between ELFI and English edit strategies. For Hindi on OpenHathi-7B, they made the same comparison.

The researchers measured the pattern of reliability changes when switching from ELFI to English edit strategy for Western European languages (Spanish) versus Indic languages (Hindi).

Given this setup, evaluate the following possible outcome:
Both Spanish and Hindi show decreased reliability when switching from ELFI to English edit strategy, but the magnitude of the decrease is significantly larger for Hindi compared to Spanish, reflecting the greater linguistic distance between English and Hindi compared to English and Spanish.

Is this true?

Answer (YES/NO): NO